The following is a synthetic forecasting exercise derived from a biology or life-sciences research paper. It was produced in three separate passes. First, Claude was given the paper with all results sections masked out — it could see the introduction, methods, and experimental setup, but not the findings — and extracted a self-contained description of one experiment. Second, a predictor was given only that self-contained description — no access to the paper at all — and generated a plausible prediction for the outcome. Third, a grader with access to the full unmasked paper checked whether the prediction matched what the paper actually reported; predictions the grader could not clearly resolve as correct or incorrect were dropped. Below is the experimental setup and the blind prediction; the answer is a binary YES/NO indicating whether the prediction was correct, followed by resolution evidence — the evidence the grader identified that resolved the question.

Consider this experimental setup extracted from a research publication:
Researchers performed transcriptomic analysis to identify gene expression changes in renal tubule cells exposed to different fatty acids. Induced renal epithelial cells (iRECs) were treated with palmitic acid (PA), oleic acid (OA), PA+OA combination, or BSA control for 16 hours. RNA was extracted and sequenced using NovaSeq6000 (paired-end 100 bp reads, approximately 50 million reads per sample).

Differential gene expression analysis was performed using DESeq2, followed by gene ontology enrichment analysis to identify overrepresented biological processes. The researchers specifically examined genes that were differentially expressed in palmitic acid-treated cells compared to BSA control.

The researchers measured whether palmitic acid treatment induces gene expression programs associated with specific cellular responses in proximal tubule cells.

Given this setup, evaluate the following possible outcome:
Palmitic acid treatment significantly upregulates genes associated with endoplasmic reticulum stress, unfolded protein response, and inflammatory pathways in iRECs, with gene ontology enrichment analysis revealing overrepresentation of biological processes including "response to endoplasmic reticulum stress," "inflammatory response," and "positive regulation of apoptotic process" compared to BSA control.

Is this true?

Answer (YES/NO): NO